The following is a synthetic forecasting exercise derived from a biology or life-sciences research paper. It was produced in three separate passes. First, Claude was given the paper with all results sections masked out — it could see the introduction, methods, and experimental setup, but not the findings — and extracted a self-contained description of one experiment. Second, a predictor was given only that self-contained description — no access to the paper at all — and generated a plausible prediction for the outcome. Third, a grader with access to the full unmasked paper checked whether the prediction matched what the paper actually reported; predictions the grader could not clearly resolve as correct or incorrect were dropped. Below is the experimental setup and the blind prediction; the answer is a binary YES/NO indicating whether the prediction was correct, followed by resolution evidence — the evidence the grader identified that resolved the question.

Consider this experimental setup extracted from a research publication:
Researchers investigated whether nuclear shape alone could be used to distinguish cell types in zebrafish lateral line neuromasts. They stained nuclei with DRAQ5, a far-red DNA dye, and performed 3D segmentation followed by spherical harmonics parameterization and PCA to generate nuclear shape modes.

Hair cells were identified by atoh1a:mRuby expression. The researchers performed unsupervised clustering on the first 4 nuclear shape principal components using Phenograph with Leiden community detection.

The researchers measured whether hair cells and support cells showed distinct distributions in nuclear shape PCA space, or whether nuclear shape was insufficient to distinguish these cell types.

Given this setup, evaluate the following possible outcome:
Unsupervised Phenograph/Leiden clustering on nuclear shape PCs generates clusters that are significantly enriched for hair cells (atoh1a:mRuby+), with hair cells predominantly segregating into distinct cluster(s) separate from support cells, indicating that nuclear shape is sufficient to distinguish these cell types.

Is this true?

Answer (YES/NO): YES